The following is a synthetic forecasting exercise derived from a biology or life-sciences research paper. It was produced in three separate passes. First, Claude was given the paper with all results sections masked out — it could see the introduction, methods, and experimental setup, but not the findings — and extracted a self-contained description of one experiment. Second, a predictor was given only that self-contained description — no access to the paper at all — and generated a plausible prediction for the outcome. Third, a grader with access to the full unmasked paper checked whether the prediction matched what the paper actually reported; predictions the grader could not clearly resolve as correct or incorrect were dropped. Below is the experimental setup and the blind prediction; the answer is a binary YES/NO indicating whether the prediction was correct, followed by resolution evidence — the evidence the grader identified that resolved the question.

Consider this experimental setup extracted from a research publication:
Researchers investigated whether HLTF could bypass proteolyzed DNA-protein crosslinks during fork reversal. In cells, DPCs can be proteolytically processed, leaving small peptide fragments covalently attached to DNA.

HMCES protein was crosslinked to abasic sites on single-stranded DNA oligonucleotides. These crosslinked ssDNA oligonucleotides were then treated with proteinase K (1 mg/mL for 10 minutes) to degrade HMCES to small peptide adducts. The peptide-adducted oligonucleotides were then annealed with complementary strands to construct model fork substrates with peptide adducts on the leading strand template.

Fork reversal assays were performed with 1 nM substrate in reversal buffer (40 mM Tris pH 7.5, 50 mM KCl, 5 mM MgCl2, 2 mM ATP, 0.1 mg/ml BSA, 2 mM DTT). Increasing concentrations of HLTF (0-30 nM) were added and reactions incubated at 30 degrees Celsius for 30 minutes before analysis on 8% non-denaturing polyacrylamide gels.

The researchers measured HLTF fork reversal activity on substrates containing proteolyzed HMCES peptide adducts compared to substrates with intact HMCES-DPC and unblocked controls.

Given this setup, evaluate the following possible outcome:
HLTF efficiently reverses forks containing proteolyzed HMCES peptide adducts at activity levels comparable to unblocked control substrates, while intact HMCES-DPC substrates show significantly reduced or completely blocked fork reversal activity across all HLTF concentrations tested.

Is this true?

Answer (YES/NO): NO